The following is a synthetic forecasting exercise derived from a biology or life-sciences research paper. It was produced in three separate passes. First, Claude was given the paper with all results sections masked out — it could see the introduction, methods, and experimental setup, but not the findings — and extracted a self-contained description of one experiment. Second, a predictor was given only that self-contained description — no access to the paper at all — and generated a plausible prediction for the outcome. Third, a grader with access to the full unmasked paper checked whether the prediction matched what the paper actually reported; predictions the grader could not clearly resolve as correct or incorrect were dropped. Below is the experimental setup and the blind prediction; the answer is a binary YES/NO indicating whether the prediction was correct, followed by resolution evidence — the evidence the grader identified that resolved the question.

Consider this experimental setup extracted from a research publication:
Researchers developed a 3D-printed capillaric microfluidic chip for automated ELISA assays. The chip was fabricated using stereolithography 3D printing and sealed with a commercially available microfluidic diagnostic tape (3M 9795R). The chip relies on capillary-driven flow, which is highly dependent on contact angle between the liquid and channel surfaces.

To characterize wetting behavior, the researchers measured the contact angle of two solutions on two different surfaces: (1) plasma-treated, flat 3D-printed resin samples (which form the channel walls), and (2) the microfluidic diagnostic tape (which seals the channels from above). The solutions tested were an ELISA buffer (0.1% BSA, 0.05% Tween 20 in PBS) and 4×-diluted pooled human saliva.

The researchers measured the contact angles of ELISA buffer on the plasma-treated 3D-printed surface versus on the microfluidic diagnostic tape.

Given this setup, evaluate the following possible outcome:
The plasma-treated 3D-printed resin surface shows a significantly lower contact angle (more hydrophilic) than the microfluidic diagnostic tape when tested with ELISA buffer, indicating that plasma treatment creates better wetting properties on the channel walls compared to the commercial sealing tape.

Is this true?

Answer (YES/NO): YES